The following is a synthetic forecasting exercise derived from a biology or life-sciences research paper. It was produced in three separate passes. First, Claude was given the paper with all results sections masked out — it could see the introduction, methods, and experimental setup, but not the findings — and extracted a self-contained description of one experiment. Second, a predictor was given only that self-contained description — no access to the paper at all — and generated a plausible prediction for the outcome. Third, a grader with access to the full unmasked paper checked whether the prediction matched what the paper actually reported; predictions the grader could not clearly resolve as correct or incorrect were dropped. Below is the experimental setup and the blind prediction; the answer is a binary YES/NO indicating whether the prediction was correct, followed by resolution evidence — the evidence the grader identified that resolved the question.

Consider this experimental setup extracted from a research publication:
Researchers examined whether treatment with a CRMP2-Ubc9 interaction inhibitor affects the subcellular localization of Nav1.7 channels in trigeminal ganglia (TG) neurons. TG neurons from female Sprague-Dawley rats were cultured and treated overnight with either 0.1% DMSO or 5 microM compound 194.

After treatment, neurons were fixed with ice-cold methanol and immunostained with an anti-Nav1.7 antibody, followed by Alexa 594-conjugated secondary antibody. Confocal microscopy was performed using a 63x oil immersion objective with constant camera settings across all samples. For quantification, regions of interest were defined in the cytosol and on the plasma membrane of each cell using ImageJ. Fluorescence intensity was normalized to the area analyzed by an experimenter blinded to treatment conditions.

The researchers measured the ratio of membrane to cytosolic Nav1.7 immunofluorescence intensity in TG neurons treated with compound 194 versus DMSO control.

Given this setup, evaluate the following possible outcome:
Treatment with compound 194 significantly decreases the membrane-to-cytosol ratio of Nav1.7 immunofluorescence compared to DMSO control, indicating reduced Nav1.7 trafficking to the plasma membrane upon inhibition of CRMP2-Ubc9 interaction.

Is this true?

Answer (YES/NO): YES